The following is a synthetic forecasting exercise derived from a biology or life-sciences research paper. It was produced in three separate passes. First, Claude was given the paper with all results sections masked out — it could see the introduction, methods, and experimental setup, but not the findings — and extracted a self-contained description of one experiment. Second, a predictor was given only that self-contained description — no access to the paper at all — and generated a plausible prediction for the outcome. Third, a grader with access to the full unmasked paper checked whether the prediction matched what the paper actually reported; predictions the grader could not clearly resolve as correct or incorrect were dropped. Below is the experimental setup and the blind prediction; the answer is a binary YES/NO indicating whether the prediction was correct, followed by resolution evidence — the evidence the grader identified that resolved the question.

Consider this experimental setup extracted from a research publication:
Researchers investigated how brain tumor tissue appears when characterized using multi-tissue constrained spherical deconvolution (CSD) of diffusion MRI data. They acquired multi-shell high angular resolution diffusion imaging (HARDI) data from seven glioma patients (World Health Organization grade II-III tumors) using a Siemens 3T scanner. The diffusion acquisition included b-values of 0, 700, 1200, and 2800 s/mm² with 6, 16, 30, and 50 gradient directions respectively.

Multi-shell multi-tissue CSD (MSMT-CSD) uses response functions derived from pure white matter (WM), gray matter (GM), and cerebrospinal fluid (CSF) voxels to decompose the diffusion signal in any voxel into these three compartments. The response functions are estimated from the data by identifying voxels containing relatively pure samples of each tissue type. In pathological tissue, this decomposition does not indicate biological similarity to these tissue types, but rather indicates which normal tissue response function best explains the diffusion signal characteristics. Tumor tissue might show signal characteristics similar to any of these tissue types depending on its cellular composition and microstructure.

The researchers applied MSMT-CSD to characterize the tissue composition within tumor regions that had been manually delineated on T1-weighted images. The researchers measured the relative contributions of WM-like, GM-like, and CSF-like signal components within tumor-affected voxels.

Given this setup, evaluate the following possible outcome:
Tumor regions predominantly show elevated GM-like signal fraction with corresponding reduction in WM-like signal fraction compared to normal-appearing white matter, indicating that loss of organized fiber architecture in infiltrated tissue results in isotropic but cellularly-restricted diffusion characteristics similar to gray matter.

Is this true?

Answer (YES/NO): YES